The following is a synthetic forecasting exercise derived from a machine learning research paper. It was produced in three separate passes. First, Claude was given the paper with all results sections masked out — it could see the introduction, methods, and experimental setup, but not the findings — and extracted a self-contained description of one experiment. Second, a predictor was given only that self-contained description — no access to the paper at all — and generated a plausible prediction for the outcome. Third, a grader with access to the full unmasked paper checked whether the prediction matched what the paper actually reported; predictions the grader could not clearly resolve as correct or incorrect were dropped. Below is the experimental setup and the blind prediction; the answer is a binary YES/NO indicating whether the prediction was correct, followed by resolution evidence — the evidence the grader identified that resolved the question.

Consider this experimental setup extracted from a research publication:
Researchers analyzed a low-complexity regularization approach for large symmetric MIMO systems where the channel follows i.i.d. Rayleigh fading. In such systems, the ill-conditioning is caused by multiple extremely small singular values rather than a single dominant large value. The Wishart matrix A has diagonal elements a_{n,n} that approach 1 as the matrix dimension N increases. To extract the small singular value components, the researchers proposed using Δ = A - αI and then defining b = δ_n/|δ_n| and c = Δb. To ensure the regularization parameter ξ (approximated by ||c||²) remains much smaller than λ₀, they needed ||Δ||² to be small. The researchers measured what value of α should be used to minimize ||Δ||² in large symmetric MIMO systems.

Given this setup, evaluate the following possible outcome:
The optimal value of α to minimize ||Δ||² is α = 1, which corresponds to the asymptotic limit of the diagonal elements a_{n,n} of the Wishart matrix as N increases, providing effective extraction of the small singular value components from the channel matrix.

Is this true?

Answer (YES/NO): YES